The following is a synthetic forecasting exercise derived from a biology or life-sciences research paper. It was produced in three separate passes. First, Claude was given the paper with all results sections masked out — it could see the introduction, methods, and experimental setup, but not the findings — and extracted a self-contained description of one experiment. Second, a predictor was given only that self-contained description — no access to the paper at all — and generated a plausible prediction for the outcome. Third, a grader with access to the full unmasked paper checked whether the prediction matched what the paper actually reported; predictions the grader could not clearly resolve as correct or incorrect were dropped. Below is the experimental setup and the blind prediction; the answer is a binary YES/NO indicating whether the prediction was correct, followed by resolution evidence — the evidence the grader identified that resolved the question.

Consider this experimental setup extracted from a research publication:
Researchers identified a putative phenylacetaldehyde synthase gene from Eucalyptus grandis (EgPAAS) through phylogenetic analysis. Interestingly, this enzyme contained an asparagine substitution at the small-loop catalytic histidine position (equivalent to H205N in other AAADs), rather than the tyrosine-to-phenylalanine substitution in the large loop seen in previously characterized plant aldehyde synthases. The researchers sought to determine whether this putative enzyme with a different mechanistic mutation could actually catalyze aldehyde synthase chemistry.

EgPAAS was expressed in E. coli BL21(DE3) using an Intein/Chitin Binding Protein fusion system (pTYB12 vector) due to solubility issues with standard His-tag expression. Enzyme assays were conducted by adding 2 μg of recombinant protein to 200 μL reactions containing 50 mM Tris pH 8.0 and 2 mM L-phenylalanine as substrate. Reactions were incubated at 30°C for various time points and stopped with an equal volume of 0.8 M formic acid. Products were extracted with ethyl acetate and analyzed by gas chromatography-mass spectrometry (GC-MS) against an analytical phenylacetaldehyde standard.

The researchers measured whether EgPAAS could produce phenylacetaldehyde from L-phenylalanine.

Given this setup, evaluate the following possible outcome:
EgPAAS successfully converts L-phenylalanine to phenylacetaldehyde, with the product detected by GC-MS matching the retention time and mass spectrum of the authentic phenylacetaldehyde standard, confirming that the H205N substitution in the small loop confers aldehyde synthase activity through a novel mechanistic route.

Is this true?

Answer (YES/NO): YES